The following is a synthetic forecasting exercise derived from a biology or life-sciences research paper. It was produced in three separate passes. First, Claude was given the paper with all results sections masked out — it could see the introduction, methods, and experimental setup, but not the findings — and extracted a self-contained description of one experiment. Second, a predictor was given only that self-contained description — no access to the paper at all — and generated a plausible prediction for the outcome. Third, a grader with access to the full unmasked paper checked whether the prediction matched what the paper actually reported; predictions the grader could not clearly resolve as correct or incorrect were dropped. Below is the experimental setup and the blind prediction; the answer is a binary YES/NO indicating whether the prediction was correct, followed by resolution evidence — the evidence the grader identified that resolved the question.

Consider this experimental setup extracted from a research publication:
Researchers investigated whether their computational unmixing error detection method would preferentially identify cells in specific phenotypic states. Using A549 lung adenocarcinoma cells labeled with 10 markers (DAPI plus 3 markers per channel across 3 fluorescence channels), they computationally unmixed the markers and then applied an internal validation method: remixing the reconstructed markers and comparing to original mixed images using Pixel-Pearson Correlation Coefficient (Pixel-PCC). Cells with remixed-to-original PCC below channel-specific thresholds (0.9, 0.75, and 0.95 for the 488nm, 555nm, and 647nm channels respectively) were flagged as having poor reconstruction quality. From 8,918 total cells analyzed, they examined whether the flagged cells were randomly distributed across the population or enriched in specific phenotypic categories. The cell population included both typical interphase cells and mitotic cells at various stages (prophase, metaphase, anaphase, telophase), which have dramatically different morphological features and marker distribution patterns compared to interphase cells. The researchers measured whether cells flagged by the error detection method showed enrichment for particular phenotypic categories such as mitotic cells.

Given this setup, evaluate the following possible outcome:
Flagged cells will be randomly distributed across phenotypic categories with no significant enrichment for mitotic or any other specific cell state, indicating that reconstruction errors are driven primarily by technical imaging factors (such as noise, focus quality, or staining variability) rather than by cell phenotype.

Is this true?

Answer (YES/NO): NO